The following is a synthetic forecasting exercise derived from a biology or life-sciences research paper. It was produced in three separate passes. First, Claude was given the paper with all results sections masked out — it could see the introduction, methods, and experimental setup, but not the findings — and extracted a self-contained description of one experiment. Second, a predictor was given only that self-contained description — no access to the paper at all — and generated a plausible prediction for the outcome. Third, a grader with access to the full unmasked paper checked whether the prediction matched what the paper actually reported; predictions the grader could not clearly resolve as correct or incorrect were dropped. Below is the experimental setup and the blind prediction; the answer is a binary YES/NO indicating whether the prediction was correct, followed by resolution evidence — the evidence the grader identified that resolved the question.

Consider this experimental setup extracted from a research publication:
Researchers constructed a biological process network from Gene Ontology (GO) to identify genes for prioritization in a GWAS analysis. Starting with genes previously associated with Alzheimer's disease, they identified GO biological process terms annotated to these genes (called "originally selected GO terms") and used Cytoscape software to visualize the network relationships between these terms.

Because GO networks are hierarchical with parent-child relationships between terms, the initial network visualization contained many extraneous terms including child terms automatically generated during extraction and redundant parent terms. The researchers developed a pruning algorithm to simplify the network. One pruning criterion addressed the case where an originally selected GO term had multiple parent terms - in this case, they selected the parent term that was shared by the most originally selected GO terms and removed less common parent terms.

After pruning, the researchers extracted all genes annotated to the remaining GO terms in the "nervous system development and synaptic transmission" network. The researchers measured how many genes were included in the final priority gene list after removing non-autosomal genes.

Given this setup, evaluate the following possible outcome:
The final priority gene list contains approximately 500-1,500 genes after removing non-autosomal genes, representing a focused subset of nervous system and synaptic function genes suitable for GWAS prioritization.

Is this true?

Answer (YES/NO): YES